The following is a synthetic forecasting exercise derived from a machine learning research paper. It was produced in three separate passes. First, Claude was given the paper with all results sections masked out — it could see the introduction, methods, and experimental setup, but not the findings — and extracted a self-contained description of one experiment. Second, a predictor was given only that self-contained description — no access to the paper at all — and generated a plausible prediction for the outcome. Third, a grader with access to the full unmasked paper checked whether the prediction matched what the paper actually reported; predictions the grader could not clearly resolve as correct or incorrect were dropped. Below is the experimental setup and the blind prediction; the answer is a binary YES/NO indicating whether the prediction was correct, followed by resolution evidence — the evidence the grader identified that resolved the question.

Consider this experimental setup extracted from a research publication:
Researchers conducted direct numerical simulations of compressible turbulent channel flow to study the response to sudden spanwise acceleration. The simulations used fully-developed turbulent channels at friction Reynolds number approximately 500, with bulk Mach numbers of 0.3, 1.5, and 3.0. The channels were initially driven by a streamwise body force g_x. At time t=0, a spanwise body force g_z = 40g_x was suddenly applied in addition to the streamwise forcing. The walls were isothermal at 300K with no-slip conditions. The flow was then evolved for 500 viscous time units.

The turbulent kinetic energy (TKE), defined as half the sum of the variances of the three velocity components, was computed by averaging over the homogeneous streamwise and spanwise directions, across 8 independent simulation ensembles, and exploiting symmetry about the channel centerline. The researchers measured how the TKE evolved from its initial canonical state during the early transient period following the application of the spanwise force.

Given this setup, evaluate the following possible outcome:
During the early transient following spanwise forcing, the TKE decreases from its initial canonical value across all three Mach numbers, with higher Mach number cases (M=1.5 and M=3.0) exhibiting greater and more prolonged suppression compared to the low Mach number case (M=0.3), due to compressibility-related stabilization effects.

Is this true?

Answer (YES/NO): NO